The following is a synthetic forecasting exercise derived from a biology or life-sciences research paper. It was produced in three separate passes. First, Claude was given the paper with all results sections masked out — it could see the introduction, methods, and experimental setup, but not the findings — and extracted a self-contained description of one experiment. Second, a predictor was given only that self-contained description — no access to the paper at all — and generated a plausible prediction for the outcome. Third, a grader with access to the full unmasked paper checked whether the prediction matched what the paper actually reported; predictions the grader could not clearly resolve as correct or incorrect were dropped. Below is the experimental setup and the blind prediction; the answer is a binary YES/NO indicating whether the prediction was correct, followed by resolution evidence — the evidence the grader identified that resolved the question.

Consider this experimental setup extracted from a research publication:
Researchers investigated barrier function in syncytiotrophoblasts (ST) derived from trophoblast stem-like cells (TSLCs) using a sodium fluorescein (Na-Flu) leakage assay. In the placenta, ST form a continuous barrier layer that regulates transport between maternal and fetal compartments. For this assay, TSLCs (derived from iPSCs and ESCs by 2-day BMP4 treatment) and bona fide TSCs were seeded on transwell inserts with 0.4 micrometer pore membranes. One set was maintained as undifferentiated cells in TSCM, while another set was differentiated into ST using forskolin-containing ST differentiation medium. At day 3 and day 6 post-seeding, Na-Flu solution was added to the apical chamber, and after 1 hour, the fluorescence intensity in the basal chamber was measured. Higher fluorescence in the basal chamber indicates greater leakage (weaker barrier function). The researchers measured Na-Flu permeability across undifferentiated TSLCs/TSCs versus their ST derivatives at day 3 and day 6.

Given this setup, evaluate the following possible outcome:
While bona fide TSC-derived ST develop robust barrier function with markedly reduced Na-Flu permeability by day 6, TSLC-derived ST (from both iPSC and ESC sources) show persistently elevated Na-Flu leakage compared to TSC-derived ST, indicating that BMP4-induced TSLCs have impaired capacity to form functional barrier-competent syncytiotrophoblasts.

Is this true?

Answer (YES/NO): NO